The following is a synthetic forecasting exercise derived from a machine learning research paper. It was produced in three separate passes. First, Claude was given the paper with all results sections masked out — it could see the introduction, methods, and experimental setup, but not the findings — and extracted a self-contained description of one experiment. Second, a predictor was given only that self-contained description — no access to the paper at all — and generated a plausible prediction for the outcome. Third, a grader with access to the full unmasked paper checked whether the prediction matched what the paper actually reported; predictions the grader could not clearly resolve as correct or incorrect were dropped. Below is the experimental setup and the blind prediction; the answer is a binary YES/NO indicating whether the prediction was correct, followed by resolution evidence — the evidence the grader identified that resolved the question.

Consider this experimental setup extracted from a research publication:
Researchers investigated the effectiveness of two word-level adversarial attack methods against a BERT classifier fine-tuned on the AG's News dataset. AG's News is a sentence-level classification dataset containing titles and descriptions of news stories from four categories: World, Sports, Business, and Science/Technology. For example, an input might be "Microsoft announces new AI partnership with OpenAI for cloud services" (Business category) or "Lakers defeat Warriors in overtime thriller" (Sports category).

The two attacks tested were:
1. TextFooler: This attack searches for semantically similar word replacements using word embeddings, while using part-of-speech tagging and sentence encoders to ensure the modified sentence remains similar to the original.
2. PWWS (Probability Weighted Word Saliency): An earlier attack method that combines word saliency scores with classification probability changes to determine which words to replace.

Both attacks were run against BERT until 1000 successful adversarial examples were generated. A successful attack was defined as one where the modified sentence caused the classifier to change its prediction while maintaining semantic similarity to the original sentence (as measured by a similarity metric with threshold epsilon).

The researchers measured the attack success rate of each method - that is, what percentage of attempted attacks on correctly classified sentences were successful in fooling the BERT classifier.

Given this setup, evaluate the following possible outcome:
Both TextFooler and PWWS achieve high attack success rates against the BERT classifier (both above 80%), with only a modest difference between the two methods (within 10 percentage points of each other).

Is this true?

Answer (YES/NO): NO